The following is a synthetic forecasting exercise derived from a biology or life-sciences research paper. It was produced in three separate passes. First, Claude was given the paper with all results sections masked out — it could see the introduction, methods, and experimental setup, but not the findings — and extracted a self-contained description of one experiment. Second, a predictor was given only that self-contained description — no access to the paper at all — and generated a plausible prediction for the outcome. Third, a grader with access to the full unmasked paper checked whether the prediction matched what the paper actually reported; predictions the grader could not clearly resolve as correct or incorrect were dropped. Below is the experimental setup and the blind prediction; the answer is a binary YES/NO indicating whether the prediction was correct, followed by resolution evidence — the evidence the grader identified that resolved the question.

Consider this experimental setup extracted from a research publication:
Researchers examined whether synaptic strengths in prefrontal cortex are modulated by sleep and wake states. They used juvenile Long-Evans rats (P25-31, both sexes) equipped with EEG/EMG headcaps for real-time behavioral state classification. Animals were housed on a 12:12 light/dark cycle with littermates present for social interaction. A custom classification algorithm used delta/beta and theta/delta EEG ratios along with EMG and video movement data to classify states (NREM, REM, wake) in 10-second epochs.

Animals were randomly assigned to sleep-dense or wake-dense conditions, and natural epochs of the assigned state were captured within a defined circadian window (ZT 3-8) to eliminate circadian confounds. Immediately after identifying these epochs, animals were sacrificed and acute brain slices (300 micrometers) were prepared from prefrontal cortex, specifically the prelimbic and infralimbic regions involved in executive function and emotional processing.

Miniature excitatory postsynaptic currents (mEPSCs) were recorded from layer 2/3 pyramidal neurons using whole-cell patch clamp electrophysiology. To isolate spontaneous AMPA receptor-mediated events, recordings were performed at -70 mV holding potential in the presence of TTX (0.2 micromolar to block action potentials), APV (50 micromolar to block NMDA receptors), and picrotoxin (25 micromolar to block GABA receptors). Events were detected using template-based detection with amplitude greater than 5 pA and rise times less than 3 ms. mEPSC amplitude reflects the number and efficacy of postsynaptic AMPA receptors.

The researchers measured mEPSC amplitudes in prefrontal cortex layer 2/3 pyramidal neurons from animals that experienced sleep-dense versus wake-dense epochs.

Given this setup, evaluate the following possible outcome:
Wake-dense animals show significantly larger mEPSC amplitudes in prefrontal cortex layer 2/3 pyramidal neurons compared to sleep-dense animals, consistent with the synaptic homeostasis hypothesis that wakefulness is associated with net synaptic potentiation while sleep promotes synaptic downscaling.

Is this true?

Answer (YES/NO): NO